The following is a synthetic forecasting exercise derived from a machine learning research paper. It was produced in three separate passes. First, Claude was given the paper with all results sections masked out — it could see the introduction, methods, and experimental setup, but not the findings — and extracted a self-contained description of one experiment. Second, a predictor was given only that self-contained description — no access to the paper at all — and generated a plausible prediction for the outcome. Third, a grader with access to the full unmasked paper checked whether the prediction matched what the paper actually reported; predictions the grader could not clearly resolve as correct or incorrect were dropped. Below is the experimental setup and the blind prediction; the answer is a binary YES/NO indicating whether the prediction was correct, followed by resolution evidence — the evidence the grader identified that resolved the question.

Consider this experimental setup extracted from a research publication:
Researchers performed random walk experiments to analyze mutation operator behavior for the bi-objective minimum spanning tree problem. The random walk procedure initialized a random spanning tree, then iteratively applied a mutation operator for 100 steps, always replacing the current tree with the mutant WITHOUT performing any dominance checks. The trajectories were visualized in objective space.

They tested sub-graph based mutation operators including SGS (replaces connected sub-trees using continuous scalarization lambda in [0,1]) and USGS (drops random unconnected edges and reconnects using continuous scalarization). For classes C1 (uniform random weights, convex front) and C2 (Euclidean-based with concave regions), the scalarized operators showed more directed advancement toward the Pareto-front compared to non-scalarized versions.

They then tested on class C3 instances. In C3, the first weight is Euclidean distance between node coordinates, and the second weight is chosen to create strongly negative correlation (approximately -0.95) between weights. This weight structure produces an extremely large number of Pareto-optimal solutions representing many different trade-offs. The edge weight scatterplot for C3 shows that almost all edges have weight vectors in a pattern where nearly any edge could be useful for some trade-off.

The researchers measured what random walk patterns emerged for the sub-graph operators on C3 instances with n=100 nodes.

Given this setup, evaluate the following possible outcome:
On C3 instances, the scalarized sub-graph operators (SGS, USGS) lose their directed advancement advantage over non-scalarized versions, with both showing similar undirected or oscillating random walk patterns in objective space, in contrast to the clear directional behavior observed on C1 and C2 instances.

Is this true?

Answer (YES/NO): YES